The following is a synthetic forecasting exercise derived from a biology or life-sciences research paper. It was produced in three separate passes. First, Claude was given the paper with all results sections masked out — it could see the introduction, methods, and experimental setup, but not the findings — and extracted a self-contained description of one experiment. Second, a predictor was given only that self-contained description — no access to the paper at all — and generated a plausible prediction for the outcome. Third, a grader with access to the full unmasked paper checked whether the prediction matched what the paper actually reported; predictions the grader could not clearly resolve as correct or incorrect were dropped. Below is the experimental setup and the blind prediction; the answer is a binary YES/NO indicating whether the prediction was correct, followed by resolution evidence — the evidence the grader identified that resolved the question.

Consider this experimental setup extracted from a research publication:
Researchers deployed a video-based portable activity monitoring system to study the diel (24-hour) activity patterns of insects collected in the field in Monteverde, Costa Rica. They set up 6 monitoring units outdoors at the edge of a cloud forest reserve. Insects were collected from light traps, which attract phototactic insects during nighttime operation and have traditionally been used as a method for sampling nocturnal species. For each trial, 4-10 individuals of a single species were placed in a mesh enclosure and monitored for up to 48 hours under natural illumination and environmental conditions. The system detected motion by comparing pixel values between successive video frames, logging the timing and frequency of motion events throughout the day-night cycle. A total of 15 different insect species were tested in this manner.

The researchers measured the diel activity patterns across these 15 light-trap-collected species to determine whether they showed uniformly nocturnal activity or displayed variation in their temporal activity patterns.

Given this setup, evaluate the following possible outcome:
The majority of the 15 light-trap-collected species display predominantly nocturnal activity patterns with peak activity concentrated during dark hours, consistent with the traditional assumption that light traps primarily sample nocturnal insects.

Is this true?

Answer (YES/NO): NO